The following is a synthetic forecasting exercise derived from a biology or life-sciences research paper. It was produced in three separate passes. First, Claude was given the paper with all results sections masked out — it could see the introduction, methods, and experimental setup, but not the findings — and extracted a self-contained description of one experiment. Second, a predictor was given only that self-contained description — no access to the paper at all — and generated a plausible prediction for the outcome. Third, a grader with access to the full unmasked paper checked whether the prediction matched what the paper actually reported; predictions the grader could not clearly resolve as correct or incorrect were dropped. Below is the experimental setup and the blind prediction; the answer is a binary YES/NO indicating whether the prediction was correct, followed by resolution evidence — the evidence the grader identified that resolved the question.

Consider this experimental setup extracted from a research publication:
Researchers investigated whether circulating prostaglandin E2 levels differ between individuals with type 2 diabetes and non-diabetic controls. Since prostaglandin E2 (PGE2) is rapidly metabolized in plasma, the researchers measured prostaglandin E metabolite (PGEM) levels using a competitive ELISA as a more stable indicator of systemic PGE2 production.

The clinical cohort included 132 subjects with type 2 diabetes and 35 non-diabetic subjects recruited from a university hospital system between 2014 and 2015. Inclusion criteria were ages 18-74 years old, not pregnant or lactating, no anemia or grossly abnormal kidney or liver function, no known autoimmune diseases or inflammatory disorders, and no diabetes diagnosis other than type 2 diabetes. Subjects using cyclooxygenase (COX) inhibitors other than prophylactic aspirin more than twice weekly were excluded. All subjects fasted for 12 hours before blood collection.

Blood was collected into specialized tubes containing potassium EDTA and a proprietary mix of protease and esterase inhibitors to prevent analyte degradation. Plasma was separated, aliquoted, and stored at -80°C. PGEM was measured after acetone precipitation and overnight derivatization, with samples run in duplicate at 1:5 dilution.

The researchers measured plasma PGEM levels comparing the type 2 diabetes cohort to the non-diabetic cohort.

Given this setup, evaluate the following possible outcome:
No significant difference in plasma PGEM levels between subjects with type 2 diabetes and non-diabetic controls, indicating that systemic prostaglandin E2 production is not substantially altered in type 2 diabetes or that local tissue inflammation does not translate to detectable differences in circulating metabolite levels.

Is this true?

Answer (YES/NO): NO